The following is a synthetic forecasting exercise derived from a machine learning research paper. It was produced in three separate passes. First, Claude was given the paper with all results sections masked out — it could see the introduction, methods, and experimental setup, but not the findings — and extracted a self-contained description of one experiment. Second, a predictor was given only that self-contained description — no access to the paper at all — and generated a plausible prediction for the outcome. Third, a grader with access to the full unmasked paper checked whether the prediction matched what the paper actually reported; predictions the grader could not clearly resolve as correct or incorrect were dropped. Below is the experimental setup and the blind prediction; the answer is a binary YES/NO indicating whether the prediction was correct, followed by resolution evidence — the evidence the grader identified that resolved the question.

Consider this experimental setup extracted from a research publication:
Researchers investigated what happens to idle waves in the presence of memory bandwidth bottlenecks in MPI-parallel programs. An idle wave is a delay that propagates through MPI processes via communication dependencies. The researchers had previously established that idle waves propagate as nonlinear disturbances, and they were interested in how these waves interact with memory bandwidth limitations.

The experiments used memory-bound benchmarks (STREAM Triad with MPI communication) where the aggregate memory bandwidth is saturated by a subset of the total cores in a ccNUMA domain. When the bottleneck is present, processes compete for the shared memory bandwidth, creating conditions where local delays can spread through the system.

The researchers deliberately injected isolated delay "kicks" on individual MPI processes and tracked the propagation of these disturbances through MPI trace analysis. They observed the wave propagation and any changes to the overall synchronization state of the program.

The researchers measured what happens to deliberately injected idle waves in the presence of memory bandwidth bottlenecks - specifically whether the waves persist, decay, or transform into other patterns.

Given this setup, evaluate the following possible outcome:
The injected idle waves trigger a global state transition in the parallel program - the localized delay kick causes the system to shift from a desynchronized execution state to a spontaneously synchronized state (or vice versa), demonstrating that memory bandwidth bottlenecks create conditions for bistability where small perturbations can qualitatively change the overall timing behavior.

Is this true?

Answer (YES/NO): NO